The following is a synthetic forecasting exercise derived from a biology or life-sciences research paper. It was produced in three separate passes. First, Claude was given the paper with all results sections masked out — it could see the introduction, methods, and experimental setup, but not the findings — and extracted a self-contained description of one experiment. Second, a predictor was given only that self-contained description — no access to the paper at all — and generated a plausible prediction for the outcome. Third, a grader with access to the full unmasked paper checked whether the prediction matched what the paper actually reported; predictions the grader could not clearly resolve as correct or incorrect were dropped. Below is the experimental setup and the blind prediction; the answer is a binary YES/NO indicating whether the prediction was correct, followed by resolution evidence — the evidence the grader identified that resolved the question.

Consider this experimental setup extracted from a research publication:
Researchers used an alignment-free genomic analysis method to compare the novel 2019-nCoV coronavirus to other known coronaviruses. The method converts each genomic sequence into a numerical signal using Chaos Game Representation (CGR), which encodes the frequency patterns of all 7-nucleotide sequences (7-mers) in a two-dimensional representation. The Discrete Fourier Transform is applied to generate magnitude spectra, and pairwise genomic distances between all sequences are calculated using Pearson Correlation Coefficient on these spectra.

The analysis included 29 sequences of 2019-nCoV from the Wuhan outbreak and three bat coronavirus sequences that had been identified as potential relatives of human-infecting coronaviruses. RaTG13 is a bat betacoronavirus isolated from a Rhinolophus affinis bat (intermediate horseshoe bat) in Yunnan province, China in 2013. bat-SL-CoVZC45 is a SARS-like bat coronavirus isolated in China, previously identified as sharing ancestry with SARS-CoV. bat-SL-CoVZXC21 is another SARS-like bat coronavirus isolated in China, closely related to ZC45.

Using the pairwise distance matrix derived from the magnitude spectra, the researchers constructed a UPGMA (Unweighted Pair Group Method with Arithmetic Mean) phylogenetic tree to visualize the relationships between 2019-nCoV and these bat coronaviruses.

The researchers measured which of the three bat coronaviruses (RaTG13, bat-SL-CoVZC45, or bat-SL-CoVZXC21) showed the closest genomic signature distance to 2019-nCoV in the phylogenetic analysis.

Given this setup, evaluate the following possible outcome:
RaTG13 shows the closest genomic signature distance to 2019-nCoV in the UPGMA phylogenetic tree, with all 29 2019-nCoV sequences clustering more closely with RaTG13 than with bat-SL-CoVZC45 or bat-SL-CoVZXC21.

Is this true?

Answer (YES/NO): YES